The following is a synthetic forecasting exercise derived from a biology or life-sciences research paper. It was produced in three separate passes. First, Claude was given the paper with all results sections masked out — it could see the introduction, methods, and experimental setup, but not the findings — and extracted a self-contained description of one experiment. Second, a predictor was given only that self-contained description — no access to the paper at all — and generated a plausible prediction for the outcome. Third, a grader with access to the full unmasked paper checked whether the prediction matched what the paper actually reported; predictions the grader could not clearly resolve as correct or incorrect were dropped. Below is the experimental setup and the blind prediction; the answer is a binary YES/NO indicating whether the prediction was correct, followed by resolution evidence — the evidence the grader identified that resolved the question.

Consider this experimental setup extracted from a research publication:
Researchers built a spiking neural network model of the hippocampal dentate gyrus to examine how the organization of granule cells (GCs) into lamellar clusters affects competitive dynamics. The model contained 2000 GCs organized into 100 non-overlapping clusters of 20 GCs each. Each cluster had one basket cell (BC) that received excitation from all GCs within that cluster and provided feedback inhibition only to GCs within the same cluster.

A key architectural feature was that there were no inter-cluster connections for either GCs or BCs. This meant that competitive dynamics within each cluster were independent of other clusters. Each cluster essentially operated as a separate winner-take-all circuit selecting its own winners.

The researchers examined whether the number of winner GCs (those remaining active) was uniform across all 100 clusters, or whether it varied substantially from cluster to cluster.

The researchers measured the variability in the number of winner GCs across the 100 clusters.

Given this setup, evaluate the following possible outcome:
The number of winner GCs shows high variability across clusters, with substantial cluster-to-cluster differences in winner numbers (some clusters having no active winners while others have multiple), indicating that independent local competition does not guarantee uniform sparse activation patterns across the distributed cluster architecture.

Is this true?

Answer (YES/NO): NO